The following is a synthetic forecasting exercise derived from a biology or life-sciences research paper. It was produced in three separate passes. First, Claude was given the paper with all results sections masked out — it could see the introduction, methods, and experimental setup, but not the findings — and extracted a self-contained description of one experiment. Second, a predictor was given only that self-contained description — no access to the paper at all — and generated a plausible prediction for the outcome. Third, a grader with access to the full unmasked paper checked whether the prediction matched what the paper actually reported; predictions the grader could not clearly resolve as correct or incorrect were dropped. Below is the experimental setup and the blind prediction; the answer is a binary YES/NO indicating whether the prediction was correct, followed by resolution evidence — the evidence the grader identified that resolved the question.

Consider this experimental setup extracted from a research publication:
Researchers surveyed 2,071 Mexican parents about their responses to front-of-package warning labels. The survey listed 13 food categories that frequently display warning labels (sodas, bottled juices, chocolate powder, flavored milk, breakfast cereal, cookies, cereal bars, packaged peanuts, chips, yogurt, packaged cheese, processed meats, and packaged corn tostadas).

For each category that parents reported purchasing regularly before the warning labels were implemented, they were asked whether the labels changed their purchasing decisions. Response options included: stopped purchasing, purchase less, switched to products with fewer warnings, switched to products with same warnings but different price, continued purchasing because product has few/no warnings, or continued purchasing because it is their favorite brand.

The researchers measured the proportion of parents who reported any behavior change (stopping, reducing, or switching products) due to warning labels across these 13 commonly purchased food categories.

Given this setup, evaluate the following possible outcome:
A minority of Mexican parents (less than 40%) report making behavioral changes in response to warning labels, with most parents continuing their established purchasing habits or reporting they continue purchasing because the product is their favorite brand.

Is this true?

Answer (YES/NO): NO